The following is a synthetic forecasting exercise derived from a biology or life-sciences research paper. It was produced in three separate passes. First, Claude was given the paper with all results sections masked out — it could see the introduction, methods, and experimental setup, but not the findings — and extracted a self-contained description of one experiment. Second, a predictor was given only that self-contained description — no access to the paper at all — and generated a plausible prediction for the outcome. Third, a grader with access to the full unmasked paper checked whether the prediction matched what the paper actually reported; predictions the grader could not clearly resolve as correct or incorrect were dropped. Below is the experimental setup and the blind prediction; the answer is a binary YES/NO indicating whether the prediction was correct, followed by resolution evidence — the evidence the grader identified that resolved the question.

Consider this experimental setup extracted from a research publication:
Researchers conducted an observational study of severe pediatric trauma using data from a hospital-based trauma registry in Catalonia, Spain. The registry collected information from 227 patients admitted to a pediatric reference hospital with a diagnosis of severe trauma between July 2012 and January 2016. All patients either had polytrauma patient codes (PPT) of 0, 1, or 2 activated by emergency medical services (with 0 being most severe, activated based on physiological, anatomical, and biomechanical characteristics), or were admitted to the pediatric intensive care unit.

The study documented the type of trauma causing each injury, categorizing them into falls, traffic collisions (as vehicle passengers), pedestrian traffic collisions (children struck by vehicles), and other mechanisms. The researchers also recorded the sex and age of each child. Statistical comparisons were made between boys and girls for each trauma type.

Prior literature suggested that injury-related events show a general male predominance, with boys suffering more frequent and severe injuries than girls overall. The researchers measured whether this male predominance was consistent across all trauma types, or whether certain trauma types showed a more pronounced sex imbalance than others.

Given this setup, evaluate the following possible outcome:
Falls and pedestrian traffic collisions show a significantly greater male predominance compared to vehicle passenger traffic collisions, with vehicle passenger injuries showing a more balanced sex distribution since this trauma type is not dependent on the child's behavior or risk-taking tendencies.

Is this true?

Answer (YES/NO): YES